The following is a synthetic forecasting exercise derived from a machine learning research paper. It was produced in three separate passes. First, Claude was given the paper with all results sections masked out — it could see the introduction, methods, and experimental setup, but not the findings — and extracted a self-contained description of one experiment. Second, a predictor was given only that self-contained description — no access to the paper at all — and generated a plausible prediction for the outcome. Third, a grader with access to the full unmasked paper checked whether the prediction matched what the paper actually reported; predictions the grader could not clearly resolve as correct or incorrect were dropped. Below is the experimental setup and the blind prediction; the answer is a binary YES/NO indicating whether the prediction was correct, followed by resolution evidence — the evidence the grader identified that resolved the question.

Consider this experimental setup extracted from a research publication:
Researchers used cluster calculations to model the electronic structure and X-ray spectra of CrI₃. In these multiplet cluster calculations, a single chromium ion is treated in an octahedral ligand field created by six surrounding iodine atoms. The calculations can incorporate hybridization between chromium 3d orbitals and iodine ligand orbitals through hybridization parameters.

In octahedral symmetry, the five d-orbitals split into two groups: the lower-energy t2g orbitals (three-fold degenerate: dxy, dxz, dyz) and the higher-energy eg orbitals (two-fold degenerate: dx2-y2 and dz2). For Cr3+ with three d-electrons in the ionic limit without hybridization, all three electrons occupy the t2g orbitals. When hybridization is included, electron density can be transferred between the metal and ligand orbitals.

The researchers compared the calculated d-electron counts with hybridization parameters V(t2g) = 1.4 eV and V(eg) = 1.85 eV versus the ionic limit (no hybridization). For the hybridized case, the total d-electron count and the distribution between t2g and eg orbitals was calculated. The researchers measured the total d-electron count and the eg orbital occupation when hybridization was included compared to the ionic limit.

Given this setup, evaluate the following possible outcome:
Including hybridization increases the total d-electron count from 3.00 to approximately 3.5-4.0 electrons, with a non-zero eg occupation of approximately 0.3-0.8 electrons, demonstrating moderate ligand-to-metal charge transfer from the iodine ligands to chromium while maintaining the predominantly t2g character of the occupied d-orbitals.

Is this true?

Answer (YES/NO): YES